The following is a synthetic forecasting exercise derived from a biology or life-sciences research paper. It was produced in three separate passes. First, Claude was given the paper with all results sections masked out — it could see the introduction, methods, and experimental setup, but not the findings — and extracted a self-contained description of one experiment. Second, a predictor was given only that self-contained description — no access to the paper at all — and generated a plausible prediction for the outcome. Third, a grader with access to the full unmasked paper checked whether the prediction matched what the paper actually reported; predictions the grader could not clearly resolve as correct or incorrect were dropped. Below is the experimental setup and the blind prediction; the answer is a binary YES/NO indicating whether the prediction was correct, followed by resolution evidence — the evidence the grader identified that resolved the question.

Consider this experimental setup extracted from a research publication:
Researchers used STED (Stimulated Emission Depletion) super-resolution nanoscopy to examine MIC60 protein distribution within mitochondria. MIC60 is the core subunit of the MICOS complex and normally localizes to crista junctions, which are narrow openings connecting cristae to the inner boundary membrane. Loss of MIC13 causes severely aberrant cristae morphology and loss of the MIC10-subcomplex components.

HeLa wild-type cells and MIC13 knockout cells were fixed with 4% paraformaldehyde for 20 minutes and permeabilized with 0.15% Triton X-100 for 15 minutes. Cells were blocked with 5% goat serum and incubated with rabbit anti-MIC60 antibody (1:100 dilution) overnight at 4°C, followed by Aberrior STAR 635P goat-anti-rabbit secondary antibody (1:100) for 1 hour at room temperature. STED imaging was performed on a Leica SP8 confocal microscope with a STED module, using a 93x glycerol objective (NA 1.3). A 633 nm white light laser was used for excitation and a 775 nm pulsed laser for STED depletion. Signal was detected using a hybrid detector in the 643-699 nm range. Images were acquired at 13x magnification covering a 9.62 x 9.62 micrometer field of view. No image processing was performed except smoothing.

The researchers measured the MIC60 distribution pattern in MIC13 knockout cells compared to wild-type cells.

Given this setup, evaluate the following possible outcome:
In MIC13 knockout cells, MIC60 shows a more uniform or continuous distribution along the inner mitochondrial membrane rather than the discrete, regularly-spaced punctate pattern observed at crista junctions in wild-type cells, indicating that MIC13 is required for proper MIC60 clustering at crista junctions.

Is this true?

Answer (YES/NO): YES